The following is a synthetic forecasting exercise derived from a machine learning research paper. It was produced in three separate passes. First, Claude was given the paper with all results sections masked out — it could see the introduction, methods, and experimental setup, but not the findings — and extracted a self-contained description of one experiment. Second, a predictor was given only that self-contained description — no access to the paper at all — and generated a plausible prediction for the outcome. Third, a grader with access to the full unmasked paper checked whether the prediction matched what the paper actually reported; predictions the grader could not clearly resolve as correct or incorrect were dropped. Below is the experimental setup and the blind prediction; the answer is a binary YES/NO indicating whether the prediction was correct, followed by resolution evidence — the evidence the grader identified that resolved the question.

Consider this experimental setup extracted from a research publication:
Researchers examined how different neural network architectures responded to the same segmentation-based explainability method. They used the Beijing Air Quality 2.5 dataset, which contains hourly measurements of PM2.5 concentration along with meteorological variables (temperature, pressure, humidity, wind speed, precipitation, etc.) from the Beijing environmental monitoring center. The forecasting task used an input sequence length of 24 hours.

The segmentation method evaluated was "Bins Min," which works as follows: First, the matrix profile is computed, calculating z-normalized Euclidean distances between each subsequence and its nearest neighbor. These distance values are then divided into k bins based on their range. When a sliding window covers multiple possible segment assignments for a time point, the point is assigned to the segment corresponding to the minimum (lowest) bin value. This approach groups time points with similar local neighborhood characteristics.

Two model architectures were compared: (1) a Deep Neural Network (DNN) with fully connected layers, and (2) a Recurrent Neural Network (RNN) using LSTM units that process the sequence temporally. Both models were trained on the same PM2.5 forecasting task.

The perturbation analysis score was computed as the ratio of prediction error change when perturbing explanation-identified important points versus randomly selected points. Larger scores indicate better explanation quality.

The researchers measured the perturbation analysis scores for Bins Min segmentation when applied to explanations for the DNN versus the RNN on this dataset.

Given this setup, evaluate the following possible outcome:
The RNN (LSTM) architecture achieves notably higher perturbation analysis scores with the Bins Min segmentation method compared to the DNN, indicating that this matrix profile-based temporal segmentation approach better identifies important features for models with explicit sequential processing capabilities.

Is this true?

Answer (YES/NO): NO